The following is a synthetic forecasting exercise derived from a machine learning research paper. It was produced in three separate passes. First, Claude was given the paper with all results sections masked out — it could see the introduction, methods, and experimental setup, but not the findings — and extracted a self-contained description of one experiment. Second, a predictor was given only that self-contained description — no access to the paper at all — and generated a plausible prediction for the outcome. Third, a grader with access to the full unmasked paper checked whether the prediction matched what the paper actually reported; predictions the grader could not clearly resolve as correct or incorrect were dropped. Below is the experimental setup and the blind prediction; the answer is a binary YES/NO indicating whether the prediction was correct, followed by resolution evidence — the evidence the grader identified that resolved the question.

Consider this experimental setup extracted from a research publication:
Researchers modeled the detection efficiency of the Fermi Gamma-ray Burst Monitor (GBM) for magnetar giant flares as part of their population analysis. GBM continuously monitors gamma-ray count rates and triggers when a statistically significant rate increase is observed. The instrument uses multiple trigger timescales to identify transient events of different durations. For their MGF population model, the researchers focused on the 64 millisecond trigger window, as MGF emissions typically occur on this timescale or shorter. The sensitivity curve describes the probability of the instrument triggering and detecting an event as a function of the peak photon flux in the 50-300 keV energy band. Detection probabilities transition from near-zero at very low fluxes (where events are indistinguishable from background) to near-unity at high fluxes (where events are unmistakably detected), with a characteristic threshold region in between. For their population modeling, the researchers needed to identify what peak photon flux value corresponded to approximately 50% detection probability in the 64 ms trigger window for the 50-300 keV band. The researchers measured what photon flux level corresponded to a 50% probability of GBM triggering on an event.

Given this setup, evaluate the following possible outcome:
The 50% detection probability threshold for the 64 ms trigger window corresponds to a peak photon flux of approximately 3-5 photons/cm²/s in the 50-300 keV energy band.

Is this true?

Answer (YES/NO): YES